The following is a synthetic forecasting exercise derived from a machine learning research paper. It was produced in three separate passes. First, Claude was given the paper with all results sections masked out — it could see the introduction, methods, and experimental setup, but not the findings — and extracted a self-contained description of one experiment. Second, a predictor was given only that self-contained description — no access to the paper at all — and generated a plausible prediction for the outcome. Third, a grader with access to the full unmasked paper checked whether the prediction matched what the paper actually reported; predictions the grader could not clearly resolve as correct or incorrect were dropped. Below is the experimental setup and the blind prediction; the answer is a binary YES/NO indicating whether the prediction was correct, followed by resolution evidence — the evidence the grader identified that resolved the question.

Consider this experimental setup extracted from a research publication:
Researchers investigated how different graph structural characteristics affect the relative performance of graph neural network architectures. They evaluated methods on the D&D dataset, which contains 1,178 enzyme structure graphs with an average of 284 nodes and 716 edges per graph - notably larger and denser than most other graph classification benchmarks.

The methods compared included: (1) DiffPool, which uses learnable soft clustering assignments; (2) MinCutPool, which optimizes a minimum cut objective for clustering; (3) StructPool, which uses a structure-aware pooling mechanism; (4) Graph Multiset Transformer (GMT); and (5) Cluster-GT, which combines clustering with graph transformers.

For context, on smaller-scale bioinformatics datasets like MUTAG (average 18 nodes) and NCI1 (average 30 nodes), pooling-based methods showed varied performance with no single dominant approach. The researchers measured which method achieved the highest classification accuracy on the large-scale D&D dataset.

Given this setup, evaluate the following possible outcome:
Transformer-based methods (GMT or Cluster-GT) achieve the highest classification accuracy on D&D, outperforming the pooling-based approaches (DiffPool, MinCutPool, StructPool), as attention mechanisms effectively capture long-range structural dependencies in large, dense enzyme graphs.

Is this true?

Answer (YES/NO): YES